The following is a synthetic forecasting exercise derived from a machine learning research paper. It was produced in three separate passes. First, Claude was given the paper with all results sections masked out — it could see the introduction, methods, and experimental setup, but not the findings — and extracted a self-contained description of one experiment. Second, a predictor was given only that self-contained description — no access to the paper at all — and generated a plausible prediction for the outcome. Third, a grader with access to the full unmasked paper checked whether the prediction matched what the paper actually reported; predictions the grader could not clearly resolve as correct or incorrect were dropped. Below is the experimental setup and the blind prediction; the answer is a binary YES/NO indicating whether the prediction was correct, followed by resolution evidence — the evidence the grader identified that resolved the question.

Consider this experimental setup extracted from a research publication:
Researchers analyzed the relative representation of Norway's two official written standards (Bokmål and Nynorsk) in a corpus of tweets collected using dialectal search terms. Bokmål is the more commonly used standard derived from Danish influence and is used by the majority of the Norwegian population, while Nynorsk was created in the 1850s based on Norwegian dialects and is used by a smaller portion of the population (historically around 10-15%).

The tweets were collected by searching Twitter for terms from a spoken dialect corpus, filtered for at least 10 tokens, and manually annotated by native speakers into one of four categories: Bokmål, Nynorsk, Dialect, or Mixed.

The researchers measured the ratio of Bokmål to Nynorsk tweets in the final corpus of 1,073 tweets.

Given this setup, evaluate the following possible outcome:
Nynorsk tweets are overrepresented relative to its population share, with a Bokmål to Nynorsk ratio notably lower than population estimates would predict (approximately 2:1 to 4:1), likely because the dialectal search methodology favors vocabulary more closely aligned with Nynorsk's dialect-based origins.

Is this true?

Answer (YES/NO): YES